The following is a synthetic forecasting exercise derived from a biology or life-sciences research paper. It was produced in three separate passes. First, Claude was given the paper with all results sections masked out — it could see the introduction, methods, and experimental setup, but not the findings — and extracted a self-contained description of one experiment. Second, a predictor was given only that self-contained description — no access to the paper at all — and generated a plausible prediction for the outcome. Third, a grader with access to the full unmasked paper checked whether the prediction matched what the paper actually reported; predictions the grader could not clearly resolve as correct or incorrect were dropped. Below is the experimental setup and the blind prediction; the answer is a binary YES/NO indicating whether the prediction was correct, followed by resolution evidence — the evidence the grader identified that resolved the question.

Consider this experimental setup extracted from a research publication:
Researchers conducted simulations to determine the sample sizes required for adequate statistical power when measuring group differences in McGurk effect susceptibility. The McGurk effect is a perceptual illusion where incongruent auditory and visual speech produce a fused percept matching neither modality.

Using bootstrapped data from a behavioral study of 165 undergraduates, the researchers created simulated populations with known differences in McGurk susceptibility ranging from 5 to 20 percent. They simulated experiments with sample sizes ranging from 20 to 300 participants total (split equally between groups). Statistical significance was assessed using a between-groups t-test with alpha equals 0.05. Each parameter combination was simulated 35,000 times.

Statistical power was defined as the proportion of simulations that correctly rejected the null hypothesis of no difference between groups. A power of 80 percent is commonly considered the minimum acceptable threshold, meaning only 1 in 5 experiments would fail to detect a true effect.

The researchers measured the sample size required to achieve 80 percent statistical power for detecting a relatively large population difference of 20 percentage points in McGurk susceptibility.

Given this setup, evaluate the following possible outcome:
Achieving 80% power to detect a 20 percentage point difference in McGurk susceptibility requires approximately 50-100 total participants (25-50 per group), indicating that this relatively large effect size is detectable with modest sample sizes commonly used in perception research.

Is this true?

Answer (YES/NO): NO